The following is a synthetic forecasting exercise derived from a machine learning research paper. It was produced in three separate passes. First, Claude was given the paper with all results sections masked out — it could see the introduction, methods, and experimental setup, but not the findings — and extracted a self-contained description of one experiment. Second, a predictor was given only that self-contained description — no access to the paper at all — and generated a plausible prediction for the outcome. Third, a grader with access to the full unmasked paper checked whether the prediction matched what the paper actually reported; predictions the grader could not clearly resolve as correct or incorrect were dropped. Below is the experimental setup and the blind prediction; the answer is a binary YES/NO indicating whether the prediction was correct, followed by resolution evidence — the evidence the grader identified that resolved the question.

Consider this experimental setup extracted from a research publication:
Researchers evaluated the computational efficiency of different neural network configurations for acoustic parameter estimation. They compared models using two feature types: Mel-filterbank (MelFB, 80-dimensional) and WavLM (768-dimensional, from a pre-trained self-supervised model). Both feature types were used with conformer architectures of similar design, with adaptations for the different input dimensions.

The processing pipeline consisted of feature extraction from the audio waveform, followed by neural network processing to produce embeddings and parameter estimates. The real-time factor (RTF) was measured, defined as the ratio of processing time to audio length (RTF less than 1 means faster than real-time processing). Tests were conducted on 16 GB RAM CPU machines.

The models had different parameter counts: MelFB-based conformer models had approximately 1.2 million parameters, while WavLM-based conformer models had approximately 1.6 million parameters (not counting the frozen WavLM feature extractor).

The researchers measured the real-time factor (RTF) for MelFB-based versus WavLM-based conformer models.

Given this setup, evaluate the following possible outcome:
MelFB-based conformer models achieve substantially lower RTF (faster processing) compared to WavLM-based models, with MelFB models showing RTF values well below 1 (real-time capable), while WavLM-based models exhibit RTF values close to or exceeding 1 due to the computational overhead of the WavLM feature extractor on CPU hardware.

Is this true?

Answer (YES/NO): YES